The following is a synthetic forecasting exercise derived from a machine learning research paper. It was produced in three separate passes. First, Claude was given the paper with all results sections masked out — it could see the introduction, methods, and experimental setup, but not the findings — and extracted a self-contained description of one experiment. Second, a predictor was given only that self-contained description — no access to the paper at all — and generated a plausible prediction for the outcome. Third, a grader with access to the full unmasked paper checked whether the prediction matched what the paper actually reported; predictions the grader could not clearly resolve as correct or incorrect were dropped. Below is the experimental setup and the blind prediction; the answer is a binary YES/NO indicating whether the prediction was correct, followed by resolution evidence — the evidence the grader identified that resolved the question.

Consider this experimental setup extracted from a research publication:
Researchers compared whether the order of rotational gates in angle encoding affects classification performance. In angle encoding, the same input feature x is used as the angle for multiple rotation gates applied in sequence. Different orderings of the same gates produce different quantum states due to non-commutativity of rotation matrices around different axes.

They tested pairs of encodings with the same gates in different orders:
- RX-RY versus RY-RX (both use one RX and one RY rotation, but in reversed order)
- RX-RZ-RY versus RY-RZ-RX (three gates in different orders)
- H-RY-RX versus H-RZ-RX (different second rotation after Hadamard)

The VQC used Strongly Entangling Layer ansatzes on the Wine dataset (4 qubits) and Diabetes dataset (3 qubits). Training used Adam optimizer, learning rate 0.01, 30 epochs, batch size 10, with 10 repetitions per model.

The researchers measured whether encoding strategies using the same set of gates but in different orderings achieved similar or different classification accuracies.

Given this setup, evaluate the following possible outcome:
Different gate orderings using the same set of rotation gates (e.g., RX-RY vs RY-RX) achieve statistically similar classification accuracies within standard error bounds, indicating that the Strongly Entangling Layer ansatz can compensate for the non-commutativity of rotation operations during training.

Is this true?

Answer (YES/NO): NO